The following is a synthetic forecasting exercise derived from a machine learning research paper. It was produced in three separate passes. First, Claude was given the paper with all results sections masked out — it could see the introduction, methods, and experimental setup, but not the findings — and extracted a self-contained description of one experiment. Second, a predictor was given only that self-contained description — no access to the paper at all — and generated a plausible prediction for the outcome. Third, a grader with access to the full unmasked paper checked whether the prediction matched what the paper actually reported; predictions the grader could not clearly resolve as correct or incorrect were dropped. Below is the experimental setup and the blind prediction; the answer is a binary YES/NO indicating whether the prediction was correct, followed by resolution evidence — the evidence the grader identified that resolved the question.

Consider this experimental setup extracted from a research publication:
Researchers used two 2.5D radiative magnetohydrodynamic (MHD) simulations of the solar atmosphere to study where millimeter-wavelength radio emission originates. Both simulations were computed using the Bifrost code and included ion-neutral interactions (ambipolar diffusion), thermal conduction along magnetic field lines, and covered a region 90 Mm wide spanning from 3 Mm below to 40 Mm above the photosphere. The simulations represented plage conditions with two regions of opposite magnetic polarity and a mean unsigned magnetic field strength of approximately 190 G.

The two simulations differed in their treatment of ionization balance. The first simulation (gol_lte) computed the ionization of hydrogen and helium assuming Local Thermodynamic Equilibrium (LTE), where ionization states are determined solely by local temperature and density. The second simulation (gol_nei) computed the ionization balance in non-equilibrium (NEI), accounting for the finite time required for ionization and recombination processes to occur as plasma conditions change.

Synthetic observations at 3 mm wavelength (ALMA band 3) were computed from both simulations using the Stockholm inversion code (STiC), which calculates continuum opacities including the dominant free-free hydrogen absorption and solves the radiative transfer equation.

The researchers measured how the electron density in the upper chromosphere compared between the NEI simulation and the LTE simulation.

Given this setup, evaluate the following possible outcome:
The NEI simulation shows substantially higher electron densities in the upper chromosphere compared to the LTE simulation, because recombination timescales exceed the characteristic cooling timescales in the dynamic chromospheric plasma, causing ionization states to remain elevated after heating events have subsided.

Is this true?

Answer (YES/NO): YES